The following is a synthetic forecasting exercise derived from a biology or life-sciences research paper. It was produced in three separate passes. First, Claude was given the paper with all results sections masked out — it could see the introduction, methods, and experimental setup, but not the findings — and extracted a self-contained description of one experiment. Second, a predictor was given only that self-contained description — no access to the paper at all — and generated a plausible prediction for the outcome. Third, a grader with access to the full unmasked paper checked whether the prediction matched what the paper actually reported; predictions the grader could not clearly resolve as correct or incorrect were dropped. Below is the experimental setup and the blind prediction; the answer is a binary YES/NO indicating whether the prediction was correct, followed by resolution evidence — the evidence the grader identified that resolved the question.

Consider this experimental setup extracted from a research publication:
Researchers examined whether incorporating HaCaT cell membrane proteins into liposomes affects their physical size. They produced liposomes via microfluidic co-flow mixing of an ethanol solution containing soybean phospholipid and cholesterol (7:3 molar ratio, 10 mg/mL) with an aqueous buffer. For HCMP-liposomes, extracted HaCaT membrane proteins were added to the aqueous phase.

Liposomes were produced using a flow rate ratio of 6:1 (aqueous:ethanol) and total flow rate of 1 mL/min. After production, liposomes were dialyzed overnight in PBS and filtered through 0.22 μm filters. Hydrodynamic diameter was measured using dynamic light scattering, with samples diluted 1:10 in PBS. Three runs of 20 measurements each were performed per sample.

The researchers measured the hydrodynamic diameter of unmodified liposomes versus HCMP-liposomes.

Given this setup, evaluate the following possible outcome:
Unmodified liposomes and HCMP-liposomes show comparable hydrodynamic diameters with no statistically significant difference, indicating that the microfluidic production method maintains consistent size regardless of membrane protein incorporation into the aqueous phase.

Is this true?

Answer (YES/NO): NO